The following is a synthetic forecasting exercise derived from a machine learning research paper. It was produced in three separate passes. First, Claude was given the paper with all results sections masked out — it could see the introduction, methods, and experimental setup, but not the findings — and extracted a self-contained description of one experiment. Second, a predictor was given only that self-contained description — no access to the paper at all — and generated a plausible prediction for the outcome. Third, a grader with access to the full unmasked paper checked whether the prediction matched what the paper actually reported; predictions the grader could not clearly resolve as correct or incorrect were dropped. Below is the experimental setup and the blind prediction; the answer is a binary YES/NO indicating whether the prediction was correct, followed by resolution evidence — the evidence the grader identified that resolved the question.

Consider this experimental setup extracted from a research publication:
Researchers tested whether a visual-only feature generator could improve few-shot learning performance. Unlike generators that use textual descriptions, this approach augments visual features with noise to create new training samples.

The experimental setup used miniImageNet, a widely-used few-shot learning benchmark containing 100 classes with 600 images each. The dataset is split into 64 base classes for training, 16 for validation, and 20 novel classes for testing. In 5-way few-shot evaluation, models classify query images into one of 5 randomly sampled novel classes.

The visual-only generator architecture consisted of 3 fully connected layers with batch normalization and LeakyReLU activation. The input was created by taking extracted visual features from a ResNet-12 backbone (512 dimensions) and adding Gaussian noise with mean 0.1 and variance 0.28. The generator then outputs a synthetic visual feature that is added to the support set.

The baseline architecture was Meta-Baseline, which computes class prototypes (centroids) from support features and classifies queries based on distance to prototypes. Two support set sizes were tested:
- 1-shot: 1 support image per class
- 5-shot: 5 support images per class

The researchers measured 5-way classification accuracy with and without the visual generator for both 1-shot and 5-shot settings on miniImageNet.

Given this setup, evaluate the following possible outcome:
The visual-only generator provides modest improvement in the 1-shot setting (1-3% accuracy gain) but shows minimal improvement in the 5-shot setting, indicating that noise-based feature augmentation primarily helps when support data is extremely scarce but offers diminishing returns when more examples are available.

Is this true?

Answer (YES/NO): NO